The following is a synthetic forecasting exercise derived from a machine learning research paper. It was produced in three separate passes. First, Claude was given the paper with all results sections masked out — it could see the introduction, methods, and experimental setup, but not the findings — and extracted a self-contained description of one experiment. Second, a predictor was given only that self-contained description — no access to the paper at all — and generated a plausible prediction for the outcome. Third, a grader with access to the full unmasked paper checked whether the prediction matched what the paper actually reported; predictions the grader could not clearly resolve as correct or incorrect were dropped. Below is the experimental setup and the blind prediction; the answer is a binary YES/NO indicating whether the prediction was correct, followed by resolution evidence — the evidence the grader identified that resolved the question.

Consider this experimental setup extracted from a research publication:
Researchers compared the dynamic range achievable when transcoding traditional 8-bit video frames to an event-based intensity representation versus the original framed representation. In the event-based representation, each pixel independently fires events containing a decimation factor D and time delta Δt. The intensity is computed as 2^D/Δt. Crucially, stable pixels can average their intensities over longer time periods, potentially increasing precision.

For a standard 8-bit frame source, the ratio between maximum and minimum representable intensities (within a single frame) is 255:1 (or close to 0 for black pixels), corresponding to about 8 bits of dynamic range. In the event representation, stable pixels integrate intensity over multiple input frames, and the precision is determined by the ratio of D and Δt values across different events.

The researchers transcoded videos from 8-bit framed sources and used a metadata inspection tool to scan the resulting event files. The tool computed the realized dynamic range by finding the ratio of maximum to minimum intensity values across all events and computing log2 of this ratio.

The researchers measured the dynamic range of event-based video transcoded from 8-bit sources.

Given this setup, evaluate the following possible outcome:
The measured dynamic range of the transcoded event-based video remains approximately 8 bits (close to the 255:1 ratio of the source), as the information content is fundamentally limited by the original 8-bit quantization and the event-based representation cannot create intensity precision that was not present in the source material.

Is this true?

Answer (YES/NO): NO